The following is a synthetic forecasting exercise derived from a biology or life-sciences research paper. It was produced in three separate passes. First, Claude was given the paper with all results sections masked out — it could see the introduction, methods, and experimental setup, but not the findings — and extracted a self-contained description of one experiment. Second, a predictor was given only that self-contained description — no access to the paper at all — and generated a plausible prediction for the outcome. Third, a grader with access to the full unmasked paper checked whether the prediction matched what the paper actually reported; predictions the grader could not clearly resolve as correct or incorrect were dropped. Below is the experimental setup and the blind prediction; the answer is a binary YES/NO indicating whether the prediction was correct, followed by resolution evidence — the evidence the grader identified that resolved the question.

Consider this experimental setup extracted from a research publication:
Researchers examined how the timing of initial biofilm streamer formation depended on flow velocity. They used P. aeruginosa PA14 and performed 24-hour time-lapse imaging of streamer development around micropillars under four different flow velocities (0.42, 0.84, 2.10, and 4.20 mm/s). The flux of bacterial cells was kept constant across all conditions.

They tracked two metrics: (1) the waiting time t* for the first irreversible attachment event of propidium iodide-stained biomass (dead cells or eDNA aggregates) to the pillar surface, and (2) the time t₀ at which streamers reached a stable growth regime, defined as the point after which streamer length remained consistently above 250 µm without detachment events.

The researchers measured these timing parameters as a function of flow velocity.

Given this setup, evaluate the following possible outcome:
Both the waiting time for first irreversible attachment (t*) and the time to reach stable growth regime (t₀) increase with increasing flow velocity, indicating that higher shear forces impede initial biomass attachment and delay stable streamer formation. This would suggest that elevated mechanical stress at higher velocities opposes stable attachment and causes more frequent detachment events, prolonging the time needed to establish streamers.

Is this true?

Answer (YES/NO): YES